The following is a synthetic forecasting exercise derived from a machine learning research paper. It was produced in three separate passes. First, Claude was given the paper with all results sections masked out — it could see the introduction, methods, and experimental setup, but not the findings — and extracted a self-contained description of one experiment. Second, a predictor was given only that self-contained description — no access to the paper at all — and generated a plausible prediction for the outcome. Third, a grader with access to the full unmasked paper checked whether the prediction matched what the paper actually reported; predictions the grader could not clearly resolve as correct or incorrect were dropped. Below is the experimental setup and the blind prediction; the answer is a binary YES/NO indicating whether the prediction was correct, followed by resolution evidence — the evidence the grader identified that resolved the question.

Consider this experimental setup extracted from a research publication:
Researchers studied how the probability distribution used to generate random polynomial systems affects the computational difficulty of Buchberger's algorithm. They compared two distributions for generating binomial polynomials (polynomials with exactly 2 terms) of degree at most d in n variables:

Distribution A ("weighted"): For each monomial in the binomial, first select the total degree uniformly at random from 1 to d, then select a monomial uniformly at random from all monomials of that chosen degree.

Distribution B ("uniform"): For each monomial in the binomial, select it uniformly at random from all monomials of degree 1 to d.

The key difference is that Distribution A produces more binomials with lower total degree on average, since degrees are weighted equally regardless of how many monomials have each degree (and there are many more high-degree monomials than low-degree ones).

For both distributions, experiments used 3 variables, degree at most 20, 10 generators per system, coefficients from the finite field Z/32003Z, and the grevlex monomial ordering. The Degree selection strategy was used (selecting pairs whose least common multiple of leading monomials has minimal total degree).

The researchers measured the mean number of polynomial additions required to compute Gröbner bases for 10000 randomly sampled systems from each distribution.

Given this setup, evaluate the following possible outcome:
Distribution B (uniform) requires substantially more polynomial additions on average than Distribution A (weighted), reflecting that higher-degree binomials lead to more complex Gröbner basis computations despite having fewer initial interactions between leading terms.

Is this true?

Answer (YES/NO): YES